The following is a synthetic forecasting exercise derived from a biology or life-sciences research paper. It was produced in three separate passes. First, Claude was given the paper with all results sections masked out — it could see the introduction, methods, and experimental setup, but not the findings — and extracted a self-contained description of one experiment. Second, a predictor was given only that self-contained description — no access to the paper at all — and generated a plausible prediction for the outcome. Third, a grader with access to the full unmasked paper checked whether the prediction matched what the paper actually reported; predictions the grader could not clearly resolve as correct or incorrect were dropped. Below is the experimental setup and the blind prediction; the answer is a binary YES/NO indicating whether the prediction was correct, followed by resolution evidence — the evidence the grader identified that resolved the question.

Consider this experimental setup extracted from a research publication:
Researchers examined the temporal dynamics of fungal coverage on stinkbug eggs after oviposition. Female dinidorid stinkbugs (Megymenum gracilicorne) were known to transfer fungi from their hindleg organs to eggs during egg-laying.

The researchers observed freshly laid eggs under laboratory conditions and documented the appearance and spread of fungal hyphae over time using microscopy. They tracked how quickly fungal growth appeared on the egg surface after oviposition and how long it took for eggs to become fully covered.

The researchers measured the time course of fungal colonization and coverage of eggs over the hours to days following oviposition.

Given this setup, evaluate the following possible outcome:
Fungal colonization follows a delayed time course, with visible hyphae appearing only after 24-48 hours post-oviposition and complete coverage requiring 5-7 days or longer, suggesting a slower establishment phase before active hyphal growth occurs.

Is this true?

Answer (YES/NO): NO